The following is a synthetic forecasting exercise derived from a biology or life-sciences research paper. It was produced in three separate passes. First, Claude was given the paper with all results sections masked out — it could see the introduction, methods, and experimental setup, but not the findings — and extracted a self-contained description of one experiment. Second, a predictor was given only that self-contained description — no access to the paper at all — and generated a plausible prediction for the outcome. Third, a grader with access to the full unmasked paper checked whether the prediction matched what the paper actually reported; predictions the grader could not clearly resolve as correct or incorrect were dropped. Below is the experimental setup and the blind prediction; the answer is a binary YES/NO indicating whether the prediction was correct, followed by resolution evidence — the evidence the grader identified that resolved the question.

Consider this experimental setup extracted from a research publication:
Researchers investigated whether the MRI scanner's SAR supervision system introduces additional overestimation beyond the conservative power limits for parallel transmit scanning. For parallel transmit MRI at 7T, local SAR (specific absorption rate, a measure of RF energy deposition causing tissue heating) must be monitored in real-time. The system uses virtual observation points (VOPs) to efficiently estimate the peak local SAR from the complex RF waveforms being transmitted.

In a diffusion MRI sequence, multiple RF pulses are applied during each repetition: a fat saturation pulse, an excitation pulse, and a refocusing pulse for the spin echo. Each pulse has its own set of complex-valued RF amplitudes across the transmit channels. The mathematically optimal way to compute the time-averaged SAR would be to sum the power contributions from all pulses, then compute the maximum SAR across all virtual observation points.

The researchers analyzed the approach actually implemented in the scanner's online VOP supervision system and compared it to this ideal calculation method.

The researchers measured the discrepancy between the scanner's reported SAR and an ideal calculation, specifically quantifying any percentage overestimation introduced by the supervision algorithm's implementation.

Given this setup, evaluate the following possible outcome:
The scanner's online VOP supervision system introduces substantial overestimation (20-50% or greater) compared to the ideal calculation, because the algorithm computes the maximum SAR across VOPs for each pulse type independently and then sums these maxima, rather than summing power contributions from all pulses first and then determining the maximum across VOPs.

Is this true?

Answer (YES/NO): NO